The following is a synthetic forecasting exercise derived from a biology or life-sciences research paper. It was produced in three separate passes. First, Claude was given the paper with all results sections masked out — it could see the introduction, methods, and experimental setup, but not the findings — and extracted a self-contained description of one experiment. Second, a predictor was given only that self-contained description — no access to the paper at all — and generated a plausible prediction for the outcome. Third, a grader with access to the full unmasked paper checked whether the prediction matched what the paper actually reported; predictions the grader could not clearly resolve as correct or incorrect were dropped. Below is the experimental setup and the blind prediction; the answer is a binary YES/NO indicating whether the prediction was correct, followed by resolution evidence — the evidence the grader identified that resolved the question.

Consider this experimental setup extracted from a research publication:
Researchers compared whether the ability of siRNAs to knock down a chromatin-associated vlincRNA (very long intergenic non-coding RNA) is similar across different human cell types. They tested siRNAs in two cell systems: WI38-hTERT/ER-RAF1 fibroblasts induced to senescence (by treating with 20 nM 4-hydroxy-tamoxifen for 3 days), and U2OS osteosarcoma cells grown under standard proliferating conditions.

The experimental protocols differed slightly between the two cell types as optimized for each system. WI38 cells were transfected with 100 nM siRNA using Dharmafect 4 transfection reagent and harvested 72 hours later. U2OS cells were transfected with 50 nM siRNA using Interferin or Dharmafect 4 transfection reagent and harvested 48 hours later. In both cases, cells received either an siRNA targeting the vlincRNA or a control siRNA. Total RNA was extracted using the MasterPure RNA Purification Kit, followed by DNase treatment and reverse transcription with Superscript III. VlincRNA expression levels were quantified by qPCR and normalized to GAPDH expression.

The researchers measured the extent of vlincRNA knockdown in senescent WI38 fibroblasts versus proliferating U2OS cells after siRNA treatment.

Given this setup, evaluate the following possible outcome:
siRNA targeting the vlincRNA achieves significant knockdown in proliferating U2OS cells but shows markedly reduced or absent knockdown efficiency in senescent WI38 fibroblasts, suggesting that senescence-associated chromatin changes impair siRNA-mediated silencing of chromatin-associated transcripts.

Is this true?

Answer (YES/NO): NO